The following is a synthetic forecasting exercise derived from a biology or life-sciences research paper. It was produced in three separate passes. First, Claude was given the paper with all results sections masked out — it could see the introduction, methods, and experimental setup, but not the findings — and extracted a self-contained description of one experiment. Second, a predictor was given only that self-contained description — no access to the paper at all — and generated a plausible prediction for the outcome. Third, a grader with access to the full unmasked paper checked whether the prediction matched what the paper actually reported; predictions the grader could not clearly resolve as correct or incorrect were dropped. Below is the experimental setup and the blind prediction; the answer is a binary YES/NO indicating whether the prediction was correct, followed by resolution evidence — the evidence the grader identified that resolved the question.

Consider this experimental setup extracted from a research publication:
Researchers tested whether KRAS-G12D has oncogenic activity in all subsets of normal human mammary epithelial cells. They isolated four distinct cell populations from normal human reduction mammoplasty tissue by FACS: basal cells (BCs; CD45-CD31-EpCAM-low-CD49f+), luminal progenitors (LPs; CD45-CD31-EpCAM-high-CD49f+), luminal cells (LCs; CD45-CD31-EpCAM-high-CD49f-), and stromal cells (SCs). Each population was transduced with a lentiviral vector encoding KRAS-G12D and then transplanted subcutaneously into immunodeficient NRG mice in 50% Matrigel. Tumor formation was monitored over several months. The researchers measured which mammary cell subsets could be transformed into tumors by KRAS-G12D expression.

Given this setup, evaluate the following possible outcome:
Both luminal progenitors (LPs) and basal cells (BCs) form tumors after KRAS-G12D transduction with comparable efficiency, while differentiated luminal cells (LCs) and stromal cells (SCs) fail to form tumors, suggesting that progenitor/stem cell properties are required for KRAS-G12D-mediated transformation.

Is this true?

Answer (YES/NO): NO